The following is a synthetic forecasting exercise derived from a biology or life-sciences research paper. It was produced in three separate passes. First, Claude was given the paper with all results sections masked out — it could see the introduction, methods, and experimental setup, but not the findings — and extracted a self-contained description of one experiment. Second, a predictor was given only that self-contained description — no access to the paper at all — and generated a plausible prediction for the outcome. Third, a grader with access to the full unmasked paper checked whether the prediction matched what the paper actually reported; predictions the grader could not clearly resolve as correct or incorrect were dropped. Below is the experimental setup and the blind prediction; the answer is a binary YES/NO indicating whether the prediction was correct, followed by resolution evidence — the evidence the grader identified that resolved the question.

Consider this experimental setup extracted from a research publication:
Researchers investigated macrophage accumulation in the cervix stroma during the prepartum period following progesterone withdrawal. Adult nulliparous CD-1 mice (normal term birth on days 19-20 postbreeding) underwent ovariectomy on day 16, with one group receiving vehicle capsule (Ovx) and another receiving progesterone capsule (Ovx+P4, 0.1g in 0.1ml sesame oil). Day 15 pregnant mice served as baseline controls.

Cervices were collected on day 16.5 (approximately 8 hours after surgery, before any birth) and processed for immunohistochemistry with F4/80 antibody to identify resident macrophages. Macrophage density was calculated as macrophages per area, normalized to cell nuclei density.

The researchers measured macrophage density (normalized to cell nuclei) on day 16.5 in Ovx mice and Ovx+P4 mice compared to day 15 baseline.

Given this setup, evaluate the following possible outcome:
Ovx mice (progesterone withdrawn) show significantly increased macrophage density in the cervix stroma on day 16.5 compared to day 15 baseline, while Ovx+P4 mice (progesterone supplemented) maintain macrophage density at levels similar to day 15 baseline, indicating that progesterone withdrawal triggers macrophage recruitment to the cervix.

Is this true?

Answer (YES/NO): NO